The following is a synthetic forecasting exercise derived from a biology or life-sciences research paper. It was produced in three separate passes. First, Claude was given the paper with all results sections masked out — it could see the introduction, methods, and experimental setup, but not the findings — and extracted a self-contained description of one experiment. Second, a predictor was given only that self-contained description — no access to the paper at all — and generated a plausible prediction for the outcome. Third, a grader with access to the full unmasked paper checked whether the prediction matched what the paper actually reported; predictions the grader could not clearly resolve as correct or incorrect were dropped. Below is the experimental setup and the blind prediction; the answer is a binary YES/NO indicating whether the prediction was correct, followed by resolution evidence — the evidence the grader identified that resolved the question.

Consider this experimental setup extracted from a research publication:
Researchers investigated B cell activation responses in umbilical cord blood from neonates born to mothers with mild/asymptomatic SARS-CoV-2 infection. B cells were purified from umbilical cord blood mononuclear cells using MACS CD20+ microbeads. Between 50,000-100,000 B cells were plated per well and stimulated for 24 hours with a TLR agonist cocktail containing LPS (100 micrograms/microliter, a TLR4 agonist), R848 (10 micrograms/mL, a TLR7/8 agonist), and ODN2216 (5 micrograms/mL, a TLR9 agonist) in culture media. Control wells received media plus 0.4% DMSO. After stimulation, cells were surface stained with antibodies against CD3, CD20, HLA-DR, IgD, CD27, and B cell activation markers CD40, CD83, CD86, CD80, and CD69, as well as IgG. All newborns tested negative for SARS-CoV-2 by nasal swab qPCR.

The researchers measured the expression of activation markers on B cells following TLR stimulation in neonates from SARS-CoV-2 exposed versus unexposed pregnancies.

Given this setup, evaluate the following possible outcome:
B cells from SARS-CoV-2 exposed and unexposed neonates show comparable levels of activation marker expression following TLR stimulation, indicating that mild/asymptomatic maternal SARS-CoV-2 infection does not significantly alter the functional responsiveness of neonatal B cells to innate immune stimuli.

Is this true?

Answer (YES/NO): NO